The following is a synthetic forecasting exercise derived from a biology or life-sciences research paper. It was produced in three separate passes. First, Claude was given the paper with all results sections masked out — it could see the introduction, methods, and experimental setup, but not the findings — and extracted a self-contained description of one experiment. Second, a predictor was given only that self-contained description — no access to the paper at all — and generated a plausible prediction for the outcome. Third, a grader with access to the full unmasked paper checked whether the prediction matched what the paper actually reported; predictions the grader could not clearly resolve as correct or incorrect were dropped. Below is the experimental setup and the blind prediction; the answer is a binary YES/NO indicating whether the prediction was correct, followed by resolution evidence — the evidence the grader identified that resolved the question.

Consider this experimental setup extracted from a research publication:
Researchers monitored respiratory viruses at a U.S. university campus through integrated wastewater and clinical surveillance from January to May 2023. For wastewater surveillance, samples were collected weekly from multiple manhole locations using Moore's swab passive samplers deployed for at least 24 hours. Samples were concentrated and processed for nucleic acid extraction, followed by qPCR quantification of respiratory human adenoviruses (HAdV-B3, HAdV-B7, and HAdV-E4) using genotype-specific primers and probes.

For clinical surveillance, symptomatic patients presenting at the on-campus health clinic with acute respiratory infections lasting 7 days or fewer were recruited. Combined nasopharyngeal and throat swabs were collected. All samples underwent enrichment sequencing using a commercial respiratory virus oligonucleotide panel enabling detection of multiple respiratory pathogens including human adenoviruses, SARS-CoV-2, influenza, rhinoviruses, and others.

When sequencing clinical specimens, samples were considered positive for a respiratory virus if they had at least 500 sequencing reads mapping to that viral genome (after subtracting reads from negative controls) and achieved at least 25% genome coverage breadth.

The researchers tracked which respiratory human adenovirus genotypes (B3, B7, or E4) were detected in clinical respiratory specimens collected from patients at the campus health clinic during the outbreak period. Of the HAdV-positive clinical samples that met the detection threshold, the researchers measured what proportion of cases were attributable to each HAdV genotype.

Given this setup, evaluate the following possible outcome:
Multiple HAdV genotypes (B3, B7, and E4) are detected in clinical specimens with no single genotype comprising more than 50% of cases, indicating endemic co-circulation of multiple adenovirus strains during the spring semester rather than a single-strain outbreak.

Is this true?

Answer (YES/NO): NO